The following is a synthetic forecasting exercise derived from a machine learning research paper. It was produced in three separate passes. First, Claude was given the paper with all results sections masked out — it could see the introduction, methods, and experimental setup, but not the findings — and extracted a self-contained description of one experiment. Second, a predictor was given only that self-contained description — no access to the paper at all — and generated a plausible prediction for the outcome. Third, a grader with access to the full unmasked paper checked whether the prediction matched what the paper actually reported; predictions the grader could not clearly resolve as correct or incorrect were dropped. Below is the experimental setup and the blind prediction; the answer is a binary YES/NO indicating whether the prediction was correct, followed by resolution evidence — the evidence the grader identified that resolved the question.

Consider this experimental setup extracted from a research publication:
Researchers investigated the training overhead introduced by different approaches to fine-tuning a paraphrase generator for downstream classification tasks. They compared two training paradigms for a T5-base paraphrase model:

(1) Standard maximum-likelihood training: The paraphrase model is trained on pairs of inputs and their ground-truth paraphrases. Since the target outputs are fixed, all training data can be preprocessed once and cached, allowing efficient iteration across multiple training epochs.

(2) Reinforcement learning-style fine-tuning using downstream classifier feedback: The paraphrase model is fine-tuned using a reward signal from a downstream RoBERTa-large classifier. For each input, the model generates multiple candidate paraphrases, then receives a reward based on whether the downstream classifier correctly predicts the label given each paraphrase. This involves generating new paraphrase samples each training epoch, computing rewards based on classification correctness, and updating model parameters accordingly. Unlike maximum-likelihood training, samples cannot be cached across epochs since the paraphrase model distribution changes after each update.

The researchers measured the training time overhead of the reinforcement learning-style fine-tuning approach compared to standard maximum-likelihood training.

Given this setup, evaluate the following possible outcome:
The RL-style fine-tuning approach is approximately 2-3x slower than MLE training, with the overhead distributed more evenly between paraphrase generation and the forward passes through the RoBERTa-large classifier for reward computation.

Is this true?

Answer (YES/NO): NO